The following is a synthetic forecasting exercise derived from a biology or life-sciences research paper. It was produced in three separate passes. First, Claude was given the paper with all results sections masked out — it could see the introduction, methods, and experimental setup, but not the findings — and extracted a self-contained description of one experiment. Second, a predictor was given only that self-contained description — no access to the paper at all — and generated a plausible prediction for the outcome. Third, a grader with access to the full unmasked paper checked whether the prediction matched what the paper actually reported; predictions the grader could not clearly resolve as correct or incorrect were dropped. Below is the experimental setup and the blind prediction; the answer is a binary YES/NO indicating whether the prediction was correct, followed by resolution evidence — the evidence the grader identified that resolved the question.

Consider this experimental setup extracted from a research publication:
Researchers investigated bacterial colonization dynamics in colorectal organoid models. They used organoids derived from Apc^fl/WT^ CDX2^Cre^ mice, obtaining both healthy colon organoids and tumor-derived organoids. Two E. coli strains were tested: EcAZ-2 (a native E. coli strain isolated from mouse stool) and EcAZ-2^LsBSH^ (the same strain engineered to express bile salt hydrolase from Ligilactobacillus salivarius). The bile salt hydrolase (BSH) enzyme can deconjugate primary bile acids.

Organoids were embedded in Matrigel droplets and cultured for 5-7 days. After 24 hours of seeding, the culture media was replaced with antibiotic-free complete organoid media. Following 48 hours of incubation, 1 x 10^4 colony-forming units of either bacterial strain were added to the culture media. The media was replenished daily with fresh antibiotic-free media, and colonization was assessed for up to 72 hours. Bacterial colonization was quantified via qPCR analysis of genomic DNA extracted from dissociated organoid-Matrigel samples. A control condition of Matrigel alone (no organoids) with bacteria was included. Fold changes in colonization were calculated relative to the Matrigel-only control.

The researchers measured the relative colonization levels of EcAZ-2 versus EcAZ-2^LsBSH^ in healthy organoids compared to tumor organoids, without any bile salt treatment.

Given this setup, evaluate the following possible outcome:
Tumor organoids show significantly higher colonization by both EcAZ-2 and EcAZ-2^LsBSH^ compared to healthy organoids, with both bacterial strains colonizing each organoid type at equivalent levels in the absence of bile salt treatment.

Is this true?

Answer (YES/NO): NO